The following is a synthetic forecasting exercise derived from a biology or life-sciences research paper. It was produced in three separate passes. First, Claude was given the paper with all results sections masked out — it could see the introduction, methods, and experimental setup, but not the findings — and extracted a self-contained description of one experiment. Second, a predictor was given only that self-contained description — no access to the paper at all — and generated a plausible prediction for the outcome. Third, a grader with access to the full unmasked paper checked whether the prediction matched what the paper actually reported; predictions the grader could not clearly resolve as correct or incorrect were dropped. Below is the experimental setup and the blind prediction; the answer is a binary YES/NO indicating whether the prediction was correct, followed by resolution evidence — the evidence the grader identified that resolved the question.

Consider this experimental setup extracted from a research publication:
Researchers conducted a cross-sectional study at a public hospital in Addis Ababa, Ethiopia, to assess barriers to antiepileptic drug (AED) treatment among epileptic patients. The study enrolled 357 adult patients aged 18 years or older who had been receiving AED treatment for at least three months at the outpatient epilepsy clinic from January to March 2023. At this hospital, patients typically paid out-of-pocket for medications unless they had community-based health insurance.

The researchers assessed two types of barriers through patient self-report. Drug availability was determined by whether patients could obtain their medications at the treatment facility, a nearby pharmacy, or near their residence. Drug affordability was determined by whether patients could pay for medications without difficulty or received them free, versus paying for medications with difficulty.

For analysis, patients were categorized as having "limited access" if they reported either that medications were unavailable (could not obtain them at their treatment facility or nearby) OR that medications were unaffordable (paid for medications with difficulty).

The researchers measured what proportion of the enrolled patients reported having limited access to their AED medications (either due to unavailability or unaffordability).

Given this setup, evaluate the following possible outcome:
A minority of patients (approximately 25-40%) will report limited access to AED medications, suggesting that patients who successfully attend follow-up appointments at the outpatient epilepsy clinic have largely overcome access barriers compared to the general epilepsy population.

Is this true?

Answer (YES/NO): NO